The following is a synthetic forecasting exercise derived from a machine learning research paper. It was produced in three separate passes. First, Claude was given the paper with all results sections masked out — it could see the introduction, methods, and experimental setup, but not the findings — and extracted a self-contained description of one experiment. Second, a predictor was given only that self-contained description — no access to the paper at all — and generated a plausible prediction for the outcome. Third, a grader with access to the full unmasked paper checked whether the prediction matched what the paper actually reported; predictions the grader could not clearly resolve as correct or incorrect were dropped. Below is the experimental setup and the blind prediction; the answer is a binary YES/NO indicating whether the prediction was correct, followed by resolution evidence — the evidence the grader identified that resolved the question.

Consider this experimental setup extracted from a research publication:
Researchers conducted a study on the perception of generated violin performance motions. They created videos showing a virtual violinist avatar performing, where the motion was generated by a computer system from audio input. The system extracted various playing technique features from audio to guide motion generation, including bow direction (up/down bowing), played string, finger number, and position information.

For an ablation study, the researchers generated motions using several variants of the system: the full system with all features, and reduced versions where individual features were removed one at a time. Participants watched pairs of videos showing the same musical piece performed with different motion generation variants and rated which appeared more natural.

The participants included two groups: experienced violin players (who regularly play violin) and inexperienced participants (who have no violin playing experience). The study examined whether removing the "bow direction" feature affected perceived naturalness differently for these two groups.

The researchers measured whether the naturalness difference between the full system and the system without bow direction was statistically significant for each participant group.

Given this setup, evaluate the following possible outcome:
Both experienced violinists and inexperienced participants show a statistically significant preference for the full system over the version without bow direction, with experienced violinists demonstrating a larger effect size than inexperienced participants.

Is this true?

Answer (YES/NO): NO